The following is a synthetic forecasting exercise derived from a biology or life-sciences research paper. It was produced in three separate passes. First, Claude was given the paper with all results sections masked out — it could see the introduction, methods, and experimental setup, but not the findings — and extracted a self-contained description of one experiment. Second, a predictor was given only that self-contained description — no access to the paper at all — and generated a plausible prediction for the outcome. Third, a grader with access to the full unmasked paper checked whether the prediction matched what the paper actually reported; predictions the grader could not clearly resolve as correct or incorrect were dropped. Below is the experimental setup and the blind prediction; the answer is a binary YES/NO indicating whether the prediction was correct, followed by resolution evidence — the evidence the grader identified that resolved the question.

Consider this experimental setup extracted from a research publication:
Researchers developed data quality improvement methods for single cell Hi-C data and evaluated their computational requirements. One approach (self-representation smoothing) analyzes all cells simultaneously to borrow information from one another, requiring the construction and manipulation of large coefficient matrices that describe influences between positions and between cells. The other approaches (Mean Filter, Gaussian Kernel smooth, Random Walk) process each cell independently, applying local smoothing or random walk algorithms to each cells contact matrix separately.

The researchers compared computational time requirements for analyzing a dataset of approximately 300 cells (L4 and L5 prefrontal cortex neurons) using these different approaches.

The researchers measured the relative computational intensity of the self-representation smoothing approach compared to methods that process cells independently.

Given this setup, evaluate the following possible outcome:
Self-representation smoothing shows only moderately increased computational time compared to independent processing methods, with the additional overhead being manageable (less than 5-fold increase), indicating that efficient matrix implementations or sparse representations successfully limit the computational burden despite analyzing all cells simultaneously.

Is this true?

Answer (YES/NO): NO